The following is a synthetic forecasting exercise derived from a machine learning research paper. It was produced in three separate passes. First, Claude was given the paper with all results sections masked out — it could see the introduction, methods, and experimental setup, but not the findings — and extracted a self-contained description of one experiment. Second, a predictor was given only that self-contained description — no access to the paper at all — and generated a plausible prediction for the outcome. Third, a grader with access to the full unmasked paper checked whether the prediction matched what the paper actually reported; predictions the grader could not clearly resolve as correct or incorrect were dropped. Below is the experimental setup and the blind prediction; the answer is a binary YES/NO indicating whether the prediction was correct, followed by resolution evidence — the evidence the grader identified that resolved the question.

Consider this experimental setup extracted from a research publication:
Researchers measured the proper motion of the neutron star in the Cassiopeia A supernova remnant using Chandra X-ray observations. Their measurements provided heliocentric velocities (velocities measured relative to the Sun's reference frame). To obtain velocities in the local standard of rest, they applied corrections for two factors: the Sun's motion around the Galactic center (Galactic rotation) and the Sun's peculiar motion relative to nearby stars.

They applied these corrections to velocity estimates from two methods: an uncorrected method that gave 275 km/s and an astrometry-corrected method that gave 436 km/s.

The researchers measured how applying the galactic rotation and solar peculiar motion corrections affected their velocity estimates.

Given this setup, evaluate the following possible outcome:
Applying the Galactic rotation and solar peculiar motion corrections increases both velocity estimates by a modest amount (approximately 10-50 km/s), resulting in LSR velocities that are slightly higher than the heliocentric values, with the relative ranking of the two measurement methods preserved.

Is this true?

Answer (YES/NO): NO